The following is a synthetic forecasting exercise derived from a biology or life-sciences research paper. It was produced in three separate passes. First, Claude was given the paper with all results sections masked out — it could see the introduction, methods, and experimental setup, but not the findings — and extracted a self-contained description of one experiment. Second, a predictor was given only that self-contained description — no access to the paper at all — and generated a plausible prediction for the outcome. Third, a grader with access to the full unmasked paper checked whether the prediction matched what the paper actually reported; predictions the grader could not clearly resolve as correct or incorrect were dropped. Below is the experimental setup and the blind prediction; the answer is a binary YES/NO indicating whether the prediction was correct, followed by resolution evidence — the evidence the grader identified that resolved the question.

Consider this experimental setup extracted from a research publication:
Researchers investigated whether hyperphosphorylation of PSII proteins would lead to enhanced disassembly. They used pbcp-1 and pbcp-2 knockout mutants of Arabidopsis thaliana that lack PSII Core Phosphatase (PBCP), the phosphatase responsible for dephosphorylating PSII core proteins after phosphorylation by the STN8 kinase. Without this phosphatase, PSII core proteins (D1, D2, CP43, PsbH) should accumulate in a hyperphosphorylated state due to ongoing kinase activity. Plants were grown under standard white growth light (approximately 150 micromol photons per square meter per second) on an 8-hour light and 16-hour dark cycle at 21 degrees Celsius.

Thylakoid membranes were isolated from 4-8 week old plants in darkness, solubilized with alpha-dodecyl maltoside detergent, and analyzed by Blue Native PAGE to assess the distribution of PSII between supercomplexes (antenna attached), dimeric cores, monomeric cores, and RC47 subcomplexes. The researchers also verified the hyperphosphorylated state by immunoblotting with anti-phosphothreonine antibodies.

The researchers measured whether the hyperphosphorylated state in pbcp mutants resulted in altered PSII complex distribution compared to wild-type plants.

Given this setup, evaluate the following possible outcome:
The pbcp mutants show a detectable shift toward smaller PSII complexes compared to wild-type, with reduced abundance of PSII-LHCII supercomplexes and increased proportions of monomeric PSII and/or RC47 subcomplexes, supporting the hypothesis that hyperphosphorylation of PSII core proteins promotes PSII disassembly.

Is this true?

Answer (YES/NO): YES